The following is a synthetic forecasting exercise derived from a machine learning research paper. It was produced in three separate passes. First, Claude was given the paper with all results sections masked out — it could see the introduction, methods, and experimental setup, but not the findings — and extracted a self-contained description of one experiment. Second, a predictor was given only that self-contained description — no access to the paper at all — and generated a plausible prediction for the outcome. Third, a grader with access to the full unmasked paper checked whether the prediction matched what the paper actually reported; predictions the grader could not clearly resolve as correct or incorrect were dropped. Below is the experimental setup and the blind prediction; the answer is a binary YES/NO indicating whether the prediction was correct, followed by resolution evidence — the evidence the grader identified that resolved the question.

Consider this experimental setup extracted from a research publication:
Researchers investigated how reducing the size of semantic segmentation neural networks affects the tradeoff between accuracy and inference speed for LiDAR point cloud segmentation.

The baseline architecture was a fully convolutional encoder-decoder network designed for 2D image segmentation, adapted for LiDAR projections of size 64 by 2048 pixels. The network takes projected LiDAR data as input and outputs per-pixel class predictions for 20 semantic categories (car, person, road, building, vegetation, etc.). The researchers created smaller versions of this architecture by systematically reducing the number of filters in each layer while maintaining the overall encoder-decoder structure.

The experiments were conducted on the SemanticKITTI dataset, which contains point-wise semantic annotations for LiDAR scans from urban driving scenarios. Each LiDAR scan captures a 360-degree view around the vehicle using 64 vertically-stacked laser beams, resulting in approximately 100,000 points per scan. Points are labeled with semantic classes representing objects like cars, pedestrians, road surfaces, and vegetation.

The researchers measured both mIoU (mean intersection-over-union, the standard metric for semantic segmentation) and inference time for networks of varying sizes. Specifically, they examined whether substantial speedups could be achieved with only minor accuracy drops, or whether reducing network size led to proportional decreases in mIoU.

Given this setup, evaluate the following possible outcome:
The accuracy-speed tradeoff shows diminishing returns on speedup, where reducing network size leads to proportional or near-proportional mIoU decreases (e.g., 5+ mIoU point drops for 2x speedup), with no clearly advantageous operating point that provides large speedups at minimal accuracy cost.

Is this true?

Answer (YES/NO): NO